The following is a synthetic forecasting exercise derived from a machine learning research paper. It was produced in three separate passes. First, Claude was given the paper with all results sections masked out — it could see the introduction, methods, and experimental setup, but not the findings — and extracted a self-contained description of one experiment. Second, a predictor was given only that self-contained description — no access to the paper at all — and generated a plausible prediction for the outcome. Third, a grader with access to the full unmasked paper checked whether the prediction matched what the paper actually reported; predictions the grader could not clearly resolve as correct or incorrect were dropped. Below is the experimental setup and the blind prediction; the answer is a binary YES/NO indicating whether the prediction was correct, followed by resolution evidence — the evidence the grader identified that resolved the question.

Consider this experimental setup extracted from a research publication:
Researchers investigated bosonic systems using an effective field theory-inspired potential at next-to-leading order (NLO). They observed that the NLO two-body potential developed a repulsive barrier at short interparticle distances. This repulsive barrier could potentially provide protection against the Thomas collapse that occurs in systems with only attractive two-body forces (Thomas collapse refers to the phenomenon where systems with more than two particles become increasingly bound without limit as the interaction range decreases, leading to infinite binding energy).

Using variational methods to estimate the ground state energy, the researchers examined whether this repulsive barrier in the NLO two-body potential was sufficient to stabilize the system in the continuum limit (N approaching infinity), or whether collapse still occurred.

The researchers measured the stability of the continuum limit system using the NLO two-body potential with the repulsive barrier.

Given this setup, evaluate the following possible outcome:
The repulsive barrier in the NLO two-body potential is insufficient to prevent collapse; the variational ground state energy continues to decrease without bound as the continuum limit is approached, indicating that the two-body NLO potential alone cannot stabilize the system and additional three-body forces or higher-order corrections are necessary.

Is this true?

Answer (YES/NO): YES